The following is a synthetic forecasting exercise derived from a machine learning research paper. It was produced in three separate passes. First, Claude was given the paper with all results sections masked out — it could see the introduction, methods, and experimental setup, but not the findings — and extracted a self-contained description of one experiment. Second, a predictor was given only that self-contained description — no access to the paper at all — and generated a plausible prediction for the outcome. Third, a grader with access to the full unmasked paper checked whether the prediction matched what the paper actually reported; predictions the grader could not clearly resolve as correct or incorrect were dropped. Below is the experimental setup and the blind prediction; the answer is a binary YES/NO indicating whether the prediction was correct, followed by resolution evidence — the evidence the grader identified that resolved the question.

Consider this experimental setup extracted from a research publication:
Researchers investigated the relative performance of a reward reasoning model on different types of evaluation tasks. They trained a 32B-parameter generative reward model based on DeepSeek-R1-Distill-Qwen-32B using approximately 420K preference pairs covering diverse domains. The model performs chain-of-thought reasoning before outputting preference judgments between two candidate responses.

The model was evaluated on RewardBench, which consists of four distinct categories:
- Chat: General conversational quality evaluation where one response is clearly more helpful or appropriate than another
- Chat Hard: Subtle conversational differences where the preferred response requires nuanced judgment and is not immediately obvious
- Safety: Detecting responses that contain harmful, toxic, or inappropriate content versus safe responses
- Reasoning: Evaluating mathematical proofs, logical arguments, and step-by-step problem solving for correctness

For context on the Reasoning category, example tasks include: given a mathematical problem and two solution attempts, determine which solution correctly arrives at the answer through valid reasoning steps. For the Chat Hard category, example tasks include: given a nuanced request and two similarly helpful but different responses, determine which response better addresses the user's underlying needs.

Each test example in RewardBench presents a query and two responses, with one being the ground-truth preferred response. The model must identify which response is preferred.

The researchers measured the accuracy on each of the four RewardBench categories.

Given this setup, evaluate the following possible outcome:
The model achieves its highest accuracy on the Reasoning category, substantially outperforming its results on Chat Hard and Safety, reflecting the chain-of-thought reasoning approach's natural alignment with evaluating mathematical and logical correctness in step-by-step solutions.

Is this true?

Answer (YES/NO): NO